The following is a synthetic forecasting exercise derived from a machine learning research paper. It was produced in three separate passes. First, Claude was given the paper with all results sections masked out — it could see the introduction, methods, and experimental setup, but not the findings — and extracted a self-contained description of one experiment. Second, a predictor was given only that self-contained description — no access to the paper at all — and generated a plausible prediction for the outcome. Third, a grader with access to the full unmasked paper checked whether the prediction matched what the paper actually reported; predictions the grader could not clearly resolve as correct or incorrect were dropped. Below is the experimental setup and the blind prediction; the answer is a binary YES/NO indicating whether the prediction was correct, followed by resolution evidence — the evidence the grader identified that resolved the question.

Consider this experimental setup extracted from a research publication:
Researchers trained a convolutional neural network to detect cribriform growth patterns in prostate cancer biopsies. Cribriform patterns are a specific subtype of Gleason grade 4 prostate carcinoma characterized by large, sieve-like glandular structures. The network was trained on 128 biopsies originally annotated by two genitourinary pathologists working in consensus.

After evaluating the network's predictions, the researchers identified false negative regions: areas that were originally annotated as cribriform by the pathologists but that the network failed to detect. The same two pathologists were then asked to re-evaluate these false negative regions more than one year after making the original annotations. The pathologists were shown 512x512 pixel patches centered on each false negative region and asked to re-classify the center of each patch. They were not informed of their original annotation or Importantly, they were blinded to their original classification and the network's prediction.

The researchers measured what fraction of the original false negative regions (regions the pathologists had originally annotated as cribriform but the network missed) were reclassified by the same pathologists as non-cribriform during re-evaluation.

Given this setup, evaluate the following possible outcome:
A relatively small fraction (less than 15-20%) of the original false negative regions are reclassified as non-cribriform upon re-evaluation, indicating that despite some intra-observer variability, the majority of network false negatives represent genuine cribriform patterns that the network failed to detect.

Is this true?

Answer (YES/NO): NO